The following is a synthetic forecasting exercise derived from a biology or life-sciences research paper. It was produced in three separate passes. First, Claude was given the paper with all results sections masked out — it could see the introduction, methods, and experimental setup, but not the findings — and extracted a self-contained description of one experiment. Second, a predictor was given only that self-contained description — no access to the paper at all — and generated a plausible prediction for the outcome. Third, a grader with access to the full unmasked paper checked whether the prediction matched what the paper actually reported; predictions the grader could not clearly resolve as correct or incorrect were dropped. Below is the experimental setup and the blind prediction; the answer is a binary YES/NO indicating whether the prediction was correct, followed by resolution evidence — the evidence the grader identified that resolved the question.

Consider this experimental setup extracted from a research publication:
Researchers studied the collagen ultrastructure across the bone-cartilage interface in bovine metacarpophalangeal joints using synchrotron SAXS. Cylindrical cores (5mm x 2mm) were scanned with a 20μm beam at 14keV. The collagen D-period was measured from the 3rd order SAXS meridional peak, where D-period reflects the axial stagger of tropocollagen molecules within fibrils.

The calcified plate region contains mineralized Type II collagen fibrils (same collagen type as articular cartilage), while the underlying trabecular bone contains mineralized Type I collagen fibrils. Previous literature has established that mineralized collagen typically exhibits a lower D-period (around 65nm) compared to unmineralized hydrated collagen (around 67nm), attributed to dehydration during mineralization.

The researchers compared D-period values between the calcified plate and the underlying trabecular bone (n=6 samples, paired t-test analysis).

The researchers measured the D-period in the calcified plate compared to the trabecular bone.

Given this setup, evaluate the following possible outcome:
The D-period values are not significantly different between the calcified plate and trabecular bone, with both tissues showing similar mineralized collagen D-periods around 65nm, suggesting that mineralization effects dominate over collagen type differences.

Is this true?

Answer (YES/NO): NO